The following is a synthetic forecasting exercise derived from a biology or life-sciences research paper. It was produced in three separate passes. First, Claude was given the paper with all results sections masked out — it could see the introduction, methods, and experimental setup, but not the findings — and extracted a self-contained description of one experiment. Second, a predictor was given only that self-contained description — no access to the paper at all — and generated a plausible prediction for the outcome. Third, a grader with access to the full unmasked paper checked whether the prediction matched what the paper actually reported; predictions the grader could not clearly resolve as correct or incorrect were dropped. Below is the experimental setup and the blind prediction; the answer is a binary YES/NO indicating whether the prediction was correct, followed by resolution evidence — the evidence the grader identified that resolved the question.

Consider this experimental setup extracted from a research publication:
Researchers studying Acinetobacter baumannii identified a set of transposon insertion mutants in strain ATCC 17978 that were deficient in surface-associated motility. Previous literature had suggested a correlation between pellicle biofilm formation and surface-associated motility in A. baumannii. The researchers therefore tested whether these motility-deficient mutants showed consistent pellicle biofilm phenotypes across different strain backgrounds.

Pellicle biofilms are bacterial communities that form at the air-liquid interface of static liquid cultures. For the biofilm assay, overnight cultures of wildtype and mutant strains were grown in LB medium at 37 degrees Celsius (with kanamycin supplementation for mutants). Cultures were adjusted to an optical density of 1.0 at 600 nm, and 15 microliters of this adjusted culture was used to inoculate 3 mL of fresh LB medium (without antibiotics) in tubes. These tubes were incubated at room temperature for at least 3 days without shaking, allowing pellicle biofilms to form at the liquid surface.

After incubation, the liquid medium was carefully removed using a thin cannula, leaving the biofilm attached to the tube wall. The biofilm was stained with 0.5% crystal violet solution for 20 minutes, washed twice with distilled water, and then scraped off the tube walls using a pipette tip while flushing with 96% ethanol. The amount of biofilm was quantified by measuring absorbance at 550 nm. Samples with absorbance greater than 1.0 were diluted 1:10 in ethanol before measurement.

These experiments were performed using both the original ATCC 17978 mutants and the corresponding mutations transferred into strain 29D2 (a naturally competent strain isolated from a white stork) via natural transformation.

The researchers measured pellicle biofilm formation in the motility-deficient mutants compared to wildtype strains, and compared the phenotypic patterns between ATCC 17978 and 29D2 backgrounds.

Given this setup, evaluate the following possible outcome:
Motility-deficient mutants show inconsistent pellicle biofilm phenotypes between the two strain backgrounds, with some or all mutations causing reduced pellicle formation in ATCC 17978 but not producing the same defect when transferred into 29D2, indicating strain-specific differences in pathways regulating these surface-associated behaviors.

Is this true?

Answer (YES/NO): YES